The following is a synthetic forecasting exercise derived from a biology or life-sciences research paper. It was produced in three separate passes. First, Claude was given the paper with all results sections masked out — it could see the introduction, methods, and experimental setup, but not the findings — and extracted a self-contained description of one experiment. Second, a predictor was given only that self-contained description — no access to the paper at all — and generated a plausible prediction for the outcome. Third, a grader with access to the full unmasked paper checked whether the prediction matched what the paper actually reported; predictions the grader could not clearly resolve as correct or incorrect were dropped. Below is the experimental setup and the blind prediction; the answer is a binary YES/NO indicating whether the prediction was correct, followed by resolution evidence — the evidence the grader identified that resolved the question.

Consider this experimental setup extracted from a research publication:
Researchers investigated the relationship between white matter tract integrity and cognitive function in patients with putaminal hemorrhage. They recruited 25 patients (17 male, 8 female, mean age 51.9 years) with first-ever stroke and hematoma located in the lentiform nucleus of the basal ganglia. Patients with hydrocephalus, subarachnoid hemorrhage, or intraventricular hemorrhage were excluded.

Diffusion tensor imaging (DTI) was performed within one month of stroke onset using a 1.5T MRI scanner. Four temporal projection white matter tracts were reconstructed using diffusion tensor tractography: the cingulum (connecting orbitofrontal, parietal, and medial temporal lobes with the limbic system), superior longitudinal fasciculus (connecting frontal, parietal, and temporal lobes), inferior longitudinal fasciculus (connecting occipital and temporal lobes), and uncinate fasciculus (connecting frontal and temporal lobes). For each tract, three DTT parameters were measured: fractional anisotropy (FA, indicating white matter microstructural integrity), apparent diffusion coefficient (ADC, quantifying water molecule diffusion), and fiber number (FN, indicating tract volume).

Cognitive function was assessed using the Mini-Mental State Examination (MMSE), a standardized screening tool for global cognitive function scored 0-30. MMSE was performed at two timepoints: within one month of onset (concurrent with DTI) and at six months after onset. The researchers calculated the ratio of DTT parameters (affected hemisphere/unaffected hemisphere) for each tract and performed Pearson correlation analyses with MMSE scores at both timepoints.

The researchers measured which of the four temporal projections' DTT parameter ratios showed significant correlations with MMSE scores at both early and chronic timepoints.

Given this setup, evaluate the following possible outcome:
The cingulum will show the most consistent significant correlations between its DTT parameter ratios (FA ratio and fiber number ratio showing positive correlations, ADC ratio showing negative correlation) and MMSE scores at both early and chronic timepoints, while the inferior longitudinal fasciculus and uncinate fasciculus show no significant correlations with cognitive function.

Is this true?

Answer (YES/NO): NO